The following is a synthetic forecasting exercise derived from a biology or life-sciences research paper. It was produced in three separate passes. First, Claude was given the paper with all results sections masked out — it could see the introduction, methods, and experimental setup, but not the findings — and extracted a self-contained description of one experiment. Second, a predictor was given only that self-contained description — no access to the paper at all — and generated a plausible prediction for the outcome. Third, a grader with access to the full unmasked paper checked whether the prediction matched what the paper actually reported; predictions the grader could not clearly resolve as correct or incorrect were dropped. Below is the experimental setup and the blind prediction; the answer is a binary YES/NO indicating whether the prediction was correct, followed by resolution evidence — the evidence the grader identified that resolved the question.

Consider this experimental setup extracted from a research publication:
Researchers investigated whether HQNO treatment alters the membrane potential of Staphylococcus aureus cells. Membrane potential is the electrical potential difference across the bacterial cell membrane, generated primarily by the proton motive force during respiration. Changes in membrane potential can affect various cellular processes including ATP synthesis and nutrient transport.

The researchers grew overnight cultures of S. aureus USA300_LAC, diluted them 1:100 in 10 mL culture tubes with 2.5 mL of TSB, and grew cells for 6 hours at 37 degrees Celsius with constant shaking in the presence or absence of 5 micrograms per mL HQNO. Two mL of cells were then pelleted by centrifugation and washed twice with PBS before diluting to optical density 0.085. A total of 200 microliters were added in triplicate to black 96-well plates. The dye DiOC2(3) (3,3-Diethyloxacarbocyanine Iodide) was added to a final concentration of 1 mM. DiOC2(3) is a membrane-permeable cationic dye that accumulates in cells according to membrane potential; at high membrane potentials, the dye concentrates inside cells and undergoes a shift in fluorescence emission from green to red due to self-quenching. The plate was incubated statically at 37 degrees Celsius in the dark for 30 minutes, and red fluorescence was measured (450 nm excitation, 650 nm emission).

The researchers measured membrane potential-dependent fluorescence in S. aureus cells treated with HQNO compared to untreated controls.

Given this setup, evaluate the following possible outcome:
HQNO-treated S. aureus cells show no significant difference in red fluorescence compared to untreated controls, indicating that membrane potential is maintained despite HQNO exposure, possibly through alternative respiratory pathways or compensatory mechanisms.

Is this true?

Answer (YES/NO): NO